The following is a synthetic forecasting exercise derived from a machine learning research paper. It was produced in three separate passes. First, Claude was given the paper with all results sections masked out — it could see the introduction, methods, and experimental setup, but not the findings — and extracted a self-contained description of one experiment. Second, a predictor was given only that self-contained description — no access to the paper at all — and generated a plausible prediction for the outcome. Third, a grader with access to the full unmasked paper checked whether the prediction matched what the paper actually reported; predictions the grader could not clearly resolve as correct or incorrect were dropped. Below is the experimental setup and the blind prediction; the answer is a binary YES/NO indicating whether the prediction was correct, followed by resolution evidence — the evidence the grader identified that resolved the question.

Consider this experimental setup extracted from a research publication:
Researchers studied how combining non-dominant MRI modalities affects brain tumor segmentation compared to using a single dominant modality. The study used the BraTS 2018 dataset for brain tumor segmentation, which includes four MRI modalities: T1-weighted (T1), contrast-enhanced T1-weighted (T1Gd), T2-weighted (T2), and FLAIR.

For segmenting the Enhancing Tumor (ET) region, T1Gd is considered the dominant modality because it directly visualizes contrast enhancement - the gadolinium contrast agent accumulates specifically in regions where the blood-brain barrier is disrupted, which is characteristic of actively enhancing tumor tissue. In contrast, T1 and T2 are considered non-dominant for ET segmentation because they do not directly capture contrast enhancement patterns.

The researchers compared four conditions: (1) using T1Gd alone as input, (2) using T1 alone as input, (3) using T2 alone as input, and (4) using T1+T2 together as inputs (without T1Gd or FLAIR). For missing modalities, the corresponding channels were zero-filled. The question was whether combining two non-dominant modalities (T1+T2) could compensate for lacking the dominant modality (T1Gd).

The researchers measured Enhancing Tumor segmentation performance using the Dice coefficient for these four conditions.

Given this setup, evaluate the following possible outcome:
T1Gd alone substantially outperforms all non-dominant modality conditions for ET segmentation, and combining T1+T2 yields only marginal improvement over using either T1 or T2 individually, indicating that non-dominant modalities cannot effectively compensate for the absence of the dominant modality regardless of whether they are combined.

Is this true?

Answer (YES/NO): YES